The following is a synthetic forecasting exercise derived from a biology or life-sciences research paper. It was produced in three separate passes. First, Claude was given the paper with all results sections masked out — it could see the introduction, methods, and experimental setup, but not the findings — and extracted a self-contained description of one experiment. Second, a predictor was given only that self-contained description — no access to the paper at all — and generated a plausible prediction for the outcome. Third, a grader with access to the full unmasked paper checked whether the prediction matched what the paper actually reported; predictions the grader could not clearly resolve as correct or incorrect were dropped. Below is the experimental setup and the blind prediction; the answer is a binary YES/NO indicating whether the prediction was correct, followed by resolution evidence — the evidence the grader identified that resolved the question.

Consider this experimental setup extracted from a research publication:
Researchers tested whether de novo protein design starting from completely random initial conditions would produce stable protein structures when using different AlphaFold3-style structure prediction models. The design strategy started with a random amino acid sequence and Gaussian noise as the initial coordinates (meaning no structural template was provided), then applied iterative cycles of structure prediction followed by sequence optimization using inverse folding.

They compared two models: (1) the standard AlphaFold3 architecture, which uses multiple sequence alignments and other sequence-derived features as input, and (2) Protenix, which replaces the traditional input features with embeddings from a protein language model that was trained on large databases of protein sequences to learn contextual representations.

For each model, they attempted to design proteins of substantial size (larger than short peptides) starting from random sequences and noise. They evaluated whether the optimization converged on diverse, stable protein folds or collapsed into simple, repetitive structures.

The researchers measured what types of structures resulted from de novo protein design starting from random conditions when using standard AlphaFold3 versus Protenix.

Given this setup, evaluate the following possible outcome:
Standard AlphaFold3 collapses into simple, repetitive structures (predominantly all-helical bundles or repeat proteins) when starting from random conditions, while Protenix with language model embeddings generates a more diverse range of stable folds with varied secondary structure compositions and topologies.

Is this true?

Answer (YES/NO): NO